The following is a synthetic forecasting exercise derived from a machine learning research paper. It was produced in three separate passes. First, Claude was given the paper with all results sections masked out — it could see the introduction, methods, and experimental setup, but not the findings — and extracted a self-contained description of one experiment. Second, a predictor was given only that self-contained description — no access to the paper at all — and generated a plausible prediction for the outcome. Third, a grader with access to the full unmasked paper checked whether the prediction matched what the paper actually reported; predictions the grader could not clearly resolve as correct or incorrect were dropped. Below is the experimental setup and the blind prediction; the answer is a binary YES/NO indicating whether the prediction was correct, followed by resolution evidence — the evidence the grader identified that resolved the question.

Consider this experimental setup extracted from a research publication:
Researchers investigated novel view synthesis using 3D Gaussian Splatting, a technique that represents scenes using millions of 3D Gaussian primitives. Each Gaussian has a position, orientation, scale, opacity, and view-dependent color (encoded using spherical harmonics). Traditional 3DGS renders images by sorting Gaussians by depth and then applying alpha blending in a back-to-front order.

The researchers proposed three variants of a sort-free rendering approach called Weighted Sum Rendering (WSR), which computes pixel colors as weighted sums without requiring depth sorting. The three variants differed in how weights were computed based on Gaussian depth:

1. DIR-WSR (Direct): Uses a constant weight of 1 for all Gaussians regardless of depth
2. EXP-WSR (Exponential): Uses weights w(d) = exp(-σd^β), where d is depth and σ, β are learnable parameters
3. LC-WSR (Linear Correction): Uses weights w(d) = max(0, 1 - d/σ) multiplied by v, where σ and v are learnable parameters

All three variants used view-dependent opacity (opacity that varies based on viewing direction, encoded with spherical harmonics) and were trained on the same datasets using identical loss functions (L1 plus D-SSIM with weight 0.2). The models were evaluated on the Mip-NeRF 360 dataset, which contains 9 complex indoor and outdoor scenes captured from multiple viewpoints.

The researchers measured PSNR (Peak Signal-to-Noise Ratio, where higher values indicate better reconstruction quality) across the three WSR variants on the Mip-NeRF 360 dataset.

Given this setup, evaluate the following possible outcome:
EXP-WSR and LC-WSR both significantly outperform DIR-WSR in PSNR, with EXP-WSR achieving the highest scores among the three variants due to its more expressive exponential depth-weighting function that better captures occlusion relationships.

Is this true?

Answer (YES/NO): NO